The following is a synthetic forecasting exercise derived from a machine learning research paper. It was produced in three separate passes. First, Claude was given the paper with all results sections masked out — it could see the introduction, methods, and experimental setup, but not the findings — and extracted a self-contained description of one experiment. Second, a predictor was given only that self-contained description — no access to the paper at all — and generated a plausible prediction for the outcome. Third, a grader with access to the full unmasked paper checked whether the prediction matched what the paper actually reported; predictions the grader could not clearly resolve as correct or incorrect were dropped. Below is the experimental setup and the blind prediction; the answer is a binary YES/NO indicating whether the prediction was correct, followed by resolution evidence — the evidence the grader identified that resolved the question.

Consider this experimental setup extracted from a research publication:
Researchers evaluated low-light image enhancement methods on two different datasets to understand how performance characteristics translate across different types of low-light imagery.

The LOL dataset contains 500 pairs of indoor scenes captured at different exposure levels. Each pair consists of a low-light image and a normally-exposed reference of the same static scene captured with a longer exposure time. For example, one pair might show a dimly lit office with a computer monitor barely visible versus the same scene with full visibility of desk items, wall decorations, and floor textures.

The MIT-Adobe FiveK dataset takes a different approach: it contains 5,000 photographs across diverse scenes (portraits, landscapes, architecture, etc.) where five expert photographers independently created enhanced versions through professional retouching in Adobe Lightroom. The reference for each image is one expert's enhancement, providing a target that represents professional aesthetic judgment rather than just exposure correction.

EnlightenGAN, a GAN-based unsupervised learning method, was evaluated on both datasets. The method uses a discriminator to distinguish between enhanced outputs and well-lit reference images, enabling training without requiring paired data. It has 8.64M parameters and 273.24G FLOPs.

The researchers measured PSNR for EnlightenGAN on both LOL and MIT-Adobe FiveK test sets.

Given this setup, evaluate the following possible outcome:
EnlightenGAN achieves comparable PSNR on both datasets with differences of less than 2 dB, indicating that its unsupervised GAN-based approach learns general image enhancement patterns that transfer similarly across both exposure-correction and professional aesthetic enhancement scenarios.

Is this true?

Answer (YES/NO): NO